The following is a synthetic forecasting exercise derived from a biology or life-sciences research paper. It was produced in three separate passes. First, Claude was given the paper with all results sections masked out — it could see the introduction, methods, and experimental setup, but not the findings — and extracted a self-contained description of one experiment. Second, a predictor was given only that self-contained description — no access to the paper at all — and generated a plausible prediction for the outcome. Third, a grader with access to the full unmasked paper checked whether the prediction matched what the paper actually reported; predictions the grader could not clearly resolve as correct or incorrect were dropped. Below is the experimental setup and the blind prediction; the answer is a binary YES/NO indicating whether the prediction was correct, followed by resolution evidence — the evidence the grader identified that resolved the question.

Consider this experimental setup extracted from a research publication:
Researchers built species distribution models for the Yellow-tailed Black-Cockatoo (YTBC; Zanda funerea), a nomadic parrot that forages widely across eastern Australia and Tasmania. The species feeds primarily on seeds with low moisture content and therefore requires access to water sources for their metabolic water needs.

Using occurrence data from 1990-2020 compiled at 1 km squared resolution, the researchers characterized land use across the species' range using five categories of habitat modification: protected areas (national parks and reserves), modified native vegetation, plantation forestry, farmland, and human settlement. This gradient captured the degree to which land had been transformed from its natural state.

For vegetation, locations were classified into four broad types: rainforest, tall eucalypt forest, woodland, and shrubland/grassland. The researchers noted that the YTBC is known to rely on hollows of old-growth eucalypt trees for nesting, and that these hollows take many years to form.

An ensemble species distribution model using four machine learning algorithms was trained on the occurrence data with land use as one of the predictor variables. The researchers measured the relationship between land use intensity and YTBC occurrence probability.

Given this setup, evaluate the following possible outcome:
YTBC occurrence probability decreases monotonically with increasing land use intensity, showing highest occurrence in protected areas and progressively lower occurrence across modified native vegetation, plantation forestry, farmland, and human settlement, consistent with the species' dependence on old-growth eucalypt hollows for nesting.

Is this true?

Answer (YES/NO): NO